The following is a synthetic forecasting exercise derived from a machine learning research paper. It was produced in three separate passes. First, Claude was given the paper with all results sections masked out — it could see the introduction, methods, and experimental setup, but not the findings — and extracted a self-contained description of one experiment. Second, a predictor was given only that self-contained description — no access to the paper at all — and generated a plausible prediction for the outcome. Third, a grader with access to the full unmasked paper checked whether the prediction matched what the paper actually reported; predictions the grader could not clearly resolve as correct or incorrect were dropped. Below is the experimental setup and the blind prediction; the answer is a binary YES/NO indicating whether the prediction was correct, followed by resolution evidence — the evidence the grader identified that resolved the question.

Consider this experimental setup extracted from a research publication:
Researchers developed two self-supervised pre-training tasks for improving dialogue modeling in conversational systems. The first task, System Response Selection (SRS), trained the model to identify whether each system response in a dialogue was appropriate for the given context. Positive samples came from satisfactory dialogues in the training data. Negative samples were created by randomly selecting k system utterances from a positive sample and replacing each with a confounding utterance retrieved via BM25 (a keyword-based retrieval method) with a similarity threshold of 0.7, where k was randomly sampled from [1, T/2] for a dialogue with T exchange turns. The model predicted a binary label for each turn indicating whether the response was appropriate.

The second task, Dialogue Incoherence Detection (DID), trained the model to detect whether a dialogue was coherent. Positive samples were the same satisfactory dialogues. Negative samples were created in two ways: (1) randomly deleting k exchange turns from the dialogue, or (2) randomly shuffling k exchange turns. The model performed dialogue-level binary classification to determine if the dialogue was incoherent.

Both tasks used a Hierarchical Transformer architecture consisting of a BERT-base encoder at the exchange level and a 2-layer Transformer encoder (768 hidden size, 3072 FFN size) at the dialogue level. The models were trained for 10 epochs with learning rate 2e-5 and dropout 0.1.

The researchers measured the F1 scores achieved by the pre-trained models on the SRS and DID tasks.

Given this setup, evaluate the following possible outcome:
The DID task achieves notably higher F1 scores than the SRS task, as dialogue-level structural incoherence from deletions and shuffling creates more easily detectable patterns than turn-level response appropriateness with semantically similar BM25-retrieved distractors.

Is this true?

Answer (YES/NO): NO